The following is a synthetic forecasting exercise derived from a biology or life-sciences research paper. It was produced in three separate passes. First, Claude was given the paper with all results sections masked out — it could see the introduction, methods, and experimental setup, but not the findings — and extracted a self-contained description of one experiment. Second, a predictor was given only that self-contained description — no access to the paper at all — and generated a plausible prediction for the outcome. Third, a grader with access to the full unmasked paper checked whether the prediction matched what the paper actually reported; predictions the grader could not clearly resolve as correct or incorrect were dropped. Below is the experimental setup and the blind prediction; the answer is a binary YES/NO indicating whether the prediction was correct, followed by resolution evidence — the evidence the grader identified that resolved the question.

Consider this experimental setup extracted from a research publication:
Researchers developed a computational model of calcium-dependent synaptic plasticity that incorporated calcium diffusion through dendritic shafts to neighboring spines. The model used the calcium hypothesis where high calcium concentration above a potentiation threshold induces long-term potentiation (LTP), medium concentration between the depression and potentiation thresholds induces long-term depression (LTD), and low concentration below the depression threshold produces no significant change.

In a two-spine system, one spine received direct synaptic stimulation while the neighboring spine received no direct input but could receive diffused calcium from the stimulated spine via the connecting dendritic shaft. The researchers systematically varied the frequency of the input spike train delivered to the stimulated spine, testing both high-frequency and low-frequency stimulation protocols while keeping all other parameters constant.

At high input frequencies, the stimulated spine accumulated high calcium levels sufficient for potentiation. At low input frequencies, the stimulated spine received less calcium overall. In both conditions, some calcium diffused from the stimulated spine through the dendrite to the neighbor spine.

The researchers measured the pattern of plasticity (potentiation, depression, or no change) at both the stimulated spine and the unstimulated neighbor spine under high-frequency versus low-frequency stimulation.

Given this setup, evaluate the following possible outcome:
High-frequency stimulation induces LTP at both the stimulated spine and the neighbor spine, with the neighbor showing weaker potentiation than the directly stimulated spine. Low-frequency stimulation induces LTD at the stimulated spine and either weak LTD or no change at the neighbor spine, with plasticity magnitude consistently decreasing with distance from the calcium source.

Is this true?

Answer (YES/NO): NO